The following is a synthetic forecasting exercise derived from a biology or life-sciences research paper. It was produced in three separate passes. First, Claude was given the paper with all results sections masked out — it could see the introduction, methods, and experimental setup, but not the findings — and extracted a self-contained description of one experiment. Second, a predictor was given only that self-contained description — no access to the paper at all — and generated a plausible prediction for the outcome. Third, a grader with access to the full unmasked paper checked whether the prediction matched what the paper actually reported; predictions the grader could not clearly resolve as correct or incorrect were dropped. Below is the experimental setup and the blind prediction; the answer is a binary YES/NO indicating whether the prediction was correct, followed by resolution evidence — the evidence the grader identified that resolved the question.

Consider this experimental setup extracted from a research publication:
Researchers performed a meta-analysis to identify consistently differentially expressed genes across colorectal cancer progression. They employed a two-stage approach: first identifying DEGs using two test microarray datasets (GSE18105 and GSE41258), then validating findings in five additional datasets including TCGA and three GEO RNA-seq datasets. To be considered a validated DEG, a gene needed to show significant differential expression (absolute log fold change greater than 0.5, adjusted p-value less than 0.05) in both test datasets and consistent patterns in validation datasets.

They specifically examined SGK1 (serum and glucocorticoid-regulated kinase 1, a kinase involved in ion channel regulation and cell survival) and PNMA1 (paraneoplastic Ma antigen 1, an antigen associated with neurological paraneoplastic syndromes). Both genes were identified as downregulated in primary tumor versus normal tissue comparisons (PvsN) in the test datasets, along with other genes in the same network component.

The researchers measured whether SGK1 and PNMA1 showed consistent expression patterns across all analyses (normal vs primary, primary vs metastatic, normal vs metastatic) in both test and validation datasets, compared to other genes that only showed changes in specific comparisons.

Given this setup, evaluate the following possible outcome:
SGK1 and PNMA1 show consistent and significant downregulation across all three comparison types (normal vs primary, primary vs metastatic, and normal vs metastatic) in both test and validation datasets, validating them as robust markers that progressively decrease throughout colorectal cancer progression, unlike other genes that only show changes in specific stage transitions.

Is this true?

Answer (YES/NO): NO